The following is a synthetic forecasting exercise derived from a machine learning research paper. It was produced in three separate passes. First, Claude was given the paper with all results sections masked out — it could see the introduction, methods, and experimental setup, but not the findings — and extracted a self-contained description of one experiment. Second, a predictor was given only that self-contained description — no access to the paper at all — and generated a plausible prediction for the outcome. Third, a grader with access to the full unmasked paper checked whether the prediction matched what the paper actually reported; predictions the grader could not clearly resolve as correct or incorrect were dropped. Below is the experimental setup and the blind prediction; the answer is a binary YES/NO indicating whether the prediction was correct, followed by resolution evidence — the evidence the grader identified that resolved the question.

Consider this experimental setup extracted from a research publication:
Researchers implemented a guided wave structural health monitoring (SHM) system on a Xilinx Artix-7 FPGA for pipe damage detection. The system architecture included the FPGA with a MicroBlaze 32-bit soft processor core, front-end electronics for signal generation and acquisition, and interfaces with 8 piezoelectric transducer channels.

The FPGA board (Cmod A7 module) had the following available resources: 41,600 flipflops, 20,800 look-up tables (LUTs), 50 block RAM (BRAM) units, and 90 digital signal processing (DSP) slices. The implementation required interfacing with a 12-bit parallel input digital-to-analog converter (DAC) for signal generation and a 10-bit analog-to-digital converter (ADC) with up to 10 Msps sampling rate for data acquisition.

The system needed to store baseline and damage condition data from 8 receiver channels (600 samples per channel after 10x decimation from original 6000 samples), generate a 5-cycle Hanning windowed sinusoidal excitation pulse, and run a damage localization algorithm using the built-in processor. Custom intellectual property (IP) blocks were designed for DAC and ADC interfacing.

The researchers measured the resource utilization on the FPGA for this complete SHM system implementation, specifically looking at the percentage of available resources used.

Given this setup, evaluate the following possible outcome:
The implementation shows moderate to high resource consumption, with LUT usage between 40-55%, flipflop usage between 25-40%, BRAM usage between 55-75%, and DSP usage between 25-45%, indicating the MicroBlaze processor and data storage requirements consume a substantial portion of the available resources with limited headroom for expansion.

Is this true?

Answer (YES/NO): NO